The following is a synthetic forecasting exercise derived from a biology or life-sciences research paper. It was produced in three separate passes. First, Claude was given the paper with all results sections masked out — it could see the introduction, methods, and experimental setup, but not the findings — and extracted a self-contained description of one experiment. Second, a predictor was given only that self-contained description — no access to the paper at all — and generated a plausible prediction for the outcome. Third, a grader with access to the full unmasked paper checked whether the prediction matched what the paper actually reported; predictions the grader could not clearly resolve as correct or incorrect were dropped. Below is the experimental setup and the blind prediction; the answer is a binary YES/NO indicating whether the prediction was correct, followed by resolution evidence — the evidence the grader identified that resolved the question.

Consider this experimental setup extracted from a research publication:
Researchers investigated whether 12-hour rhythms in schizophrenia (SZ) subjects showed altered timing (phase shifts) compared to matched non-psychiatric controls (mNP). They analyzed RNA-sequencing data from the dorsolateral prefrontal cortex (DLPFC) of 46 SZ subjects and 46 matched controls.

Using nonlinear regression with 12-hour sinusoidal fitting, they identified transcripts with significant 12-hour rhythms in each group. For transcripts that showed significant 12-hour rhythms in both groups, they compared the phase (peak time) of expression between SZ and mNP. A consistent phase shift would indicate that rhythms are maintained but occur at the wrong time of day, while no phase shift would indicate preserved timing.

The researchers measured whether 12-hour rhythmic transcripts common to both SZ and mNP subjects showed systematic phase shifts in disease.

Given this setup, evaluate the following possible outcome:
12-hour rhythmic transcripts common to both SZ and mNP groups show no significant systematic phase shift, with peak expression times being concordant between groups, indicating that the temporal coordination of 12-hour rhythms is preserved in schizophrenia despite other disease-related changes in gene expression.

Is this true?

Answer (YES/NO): NO